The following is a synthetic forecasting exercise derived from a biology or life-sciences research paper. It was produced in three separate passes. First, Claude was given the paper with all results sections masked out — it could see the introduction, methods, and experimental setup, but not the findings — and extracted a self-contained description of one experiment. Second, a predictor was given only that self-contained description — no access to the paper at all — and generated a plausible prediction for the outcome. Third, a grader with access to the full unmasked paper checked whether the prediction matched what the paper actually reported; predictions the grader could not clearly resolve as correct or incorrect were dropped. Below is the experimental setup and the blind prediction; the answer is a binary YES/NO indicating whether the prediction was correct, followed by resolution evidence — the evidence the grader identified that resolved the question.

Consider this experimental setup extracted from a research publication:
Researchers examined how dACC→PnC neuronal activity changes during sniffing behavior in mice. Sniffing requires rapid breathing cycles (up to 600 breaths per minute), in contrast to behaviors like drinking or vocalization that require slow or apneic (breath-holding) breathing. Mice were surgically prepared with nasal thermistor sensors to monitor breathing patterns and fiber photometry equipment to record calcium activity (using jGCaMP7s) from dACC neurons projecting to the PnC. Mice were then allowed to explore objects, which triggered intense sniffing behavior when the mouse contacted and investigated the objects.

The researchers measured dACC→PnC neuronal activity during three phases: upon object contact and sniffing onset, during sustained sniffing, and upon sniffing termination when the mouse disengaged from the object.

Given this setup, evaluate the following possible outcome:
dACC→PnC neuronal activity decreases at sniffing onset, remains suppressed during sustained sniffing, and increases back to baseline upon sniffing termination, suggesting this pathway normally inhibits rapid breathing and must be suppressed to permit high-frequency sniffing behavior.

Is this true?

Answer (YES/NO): YES